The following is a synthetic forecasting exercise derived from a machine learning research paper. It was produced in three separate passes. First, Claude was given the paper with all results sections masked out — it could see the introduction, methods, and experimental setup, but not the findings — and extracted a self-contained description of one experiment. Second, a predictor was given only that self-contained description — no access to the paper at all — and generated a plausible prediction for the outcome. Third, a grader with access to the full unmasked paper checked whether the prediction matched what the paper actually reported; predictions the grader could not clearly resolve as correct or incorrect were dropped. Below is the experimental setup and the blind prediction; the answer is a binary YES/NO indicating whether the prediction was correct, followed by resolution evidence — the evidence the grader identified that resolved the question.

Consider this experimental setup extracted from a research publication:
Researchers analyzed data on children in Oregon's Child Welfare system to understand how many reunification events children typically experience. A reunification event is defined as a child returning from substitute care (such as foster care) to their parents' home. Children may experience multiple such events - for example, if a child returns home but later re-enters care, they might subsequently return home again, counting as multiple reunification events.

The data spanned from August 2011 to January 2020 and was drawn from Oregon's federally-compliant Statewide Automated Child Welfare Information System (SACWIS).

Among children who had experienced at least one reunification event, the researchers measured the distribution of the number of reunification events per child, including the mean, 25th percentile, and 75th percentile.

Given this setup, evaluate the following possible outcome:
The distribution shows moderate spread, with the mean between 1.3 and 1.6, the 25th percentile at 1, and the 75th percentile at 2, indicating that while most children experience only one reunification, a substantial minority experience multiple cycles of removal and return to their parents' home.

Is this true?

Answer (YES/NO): NO